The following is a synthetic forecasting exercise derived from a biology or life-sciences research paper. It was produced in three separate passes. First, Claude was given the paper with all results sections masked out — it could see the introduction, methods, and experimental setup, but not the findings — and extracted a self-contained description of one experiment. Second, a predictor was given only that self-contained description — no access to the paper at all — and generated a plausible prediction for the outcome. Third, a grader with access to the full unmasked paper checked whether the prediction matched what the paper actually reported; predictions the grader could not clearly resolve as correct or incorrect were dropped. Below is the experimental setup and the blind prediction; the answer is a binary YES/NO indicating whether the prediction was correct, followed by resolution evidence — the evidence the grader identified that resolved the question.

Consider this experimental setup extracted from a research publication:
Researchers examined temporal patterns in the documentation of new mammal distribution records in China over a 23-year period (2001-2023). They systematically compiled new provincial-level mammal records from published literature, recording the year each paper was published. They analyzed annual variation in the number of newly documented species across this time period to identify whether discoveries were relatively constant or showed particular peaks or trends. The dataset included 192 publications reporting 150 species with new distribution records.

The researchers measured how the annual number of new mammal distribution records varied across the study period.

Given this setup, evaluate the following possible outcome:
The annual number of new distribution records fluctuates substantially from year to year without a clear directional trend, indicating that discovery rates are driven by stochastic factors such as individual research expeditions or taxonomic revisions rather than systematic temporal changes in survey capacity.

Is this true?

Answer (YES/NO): NO